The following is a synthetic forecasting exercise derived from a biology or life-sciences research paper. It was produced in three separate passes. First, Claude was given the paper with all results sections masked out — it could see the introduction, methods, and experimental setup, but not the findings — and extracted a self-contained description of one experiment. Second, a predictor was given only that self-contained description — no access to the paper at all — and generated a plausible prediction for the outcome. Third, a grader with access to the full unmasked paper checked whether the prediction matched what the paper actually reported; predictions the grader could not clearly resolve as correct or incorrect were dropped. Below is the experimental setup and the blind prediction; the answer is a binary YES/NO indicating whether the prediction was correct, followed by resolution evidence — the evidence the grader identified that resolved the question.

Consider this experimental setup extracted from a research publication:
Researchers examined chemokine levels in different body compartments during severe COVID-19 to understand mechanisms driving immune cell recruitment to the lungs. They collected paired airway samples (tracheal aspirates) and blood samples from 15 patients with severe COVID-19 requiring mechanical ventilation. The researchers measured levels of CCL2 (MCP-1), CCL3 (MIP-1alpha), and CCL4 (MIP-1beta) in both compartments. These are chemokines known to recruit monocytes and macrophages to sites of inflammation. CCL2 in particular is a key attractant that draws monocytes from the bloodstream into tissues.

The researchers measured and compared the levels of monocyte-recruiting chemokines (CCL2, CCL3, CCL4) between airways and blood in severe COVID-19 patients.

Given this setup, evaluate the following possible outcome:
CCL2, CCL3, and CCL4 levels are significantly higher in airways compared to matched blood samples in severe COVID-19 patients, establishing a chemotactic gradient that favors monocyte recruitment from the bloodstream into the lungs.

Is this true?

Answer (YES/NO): YES